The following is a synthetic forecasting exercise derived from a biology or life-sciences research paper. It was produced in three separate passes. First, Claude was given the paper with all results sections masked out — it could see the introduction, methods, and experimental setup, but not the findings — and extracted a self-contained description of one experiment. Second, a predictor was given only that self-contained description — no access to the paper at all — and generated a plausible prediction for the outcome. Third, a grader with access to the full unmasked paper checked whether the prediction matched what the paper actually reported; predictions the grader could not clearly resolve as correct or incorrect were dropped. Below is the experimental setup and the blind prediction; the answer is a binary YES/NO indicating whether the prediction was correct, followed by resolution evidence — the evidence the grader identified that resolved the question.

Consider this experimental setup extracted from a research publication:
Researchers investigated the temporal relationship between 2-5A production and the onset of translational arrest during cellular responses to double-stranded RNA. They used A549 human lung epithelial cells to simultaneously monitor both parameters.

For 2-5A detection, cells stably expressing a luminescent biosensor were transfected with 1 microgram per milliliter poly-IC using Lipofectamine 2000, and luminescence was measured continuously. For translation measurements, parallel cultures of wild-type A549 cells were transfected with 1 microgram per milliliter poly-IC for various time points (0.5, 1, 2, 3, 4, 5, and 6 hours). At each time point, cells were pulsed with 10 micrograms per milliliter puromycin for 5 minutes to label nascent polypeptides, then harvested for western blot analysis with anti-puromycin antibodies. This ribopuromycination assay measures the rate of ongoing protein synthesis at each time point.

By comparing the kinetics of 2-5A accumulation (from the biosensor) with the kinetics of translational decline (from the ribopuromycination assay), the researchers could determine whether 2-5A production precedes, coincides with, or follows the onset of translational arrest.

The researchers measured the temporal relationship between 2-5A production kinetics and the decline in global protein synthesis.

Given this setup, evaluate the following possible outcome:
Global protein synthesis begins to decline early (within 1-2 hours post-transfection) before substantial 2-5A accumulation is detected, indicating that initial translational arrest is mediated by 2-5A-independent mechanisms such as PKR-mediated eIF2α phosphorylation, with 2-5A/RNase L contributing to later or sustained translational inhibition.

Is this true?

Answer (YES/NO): NO